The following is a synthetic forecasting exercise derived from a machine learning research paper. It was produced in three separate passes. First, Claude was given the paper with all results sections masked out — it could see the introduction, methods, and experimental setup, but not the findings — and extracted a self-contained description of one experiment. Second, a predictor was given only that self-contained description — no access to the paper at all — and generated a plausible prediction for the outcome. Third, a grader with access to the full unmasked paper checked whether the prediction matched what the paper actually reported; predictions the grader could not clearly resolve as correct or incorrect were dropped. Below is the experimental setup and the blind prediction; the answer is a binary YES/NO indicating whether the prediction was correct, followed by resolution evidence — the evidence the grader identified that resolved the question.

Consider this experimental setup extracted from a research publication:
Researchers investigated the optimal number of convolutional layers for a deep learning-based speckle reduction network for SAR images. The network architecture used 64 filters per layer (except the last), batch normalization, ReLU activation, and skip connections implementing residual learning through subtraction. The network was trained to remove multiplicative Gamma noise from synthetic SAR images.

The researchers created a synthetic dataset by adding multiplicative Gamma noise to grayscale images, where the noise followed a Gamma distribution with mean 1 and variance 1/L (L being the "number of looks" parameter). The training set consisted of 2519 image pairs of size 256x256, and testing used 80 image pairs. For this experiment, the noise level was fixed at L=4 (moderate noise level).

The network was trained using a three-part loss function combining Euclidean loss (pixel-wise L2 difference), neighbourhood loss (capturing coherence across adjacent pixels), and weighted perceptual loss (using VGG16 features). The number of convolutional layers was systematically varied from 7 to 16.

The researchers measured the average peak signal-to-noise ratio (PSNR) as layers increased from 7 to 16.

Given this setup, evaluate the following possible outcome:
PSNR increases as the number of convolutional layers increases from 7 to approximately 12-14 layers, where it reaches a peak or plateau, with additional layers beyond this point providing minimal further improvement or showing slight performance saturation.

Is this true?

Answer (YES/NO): YES